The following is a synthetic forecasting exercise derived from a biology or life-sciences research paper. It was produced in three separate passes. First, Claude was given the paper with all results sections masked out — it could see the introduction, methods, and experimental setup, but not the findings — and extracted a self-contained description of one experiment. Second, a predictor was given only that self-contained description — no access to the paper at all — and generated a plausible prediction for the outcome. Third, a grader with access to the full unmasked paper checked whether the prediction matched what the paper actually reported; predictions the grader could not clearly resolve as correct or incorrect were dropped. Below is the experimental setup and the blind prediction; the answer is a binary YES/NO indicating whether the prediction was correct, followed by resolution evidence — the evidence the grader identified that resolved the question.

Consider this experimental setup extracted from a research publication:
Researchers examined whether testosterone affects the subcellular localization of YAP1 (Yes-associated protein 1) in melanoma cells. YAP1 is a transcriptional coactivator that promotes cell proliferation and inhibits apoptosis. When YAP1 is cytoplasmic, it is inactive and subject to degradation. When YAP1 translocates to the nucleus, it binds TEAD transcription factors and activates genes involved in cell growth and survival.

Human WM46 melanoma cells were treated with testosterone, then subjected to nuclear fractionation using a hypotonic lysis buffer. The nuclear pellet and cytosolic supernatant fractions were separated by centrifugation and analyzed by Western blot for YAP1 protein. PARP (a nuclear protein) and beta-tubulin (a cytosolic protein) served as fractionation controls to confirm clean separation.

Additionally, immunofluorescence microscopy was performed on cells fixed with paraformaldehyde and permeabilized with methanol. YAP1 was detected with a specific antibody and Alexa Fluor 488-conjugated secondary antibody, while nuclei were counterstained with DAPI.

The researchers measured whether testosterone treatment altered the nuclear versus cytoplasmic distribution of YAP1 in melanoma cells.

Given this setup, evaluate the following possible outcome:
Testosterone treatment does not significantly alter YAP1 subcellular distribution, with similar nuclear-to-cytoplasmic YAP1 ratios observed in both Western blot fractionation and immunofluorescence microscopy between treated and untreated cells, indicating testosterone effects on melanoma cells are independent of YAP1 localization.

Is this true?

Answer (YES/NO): NO